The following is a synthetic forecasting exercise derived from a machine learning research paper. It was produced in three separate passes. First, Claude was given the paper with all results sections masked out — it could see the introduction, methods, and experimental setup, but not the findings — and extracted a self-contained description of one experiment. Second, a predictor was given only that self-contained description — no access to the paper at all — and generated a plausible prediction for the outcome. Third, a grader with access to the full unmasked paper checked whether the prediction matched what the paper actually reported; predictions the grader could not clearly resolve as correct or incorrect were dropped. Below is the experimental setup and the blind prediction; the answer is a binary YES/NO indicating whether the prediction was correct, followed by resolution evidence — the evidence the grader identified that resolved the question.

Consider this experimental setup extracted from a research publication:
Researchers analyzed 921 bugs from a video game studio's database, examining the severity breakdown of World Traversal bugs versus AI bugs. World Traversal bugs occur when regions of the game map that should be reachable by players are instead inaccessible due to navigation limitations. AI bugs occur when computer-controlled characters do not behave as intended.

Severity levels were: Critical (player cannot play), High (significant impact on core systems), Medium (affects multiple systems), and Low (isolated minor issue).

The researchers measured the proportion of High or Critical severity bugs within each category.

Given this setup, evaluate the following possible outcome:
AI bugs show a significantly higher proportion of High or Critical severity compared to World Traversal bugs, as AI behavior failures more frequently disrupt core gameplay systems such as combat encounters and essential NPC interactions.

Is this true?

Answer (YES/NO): NO